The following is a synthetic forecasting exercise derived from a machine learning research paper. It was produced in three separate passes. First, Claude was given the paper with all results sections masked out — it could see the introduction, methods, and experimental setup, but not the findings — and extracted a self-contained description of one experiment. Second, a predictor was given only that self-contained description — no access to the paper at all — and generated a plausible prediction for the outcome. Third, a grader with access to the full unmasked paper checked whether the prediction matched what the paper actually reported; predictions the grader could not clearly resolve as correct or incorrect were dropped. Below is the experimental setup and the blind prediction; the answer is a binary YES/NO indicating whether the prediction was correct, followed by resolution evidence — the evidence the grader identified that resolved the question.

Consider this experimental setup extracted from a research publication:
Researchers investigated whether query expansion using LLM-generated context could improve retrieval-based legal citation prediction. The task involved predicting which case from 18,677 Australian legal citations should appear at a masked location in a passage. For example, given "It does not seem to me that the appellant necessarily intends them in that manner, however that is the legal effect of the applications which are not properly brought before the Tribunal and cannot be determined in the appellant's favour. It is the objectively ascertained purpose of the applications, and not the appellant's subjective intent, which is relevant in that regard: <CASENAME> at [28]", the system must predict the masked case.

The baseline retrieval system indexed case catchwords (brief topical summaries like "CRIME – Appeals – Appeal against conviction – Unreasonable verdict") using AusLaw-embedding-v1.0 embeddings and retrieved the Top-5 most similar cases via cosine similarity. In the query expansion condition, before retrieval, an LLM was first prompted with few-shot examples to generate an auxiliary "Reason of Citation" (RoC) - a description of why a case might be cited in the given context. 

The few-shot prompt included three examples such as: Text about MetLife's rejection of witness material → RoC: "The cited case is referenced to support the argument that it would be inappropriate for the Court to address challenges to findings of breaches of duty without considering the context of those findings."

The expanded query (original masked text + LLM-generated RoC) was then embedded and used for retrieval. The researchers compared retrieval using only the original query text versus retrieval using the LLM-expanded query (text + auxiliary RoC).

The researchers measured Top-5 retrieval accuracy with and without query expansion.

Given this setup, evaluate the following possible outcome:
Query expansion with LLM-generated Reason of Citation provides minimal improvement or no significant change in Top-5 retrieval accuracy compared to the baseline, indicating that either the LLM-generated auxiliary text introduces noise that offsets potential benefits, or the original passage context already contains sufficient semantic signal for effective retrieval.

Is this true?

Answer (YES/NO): NO